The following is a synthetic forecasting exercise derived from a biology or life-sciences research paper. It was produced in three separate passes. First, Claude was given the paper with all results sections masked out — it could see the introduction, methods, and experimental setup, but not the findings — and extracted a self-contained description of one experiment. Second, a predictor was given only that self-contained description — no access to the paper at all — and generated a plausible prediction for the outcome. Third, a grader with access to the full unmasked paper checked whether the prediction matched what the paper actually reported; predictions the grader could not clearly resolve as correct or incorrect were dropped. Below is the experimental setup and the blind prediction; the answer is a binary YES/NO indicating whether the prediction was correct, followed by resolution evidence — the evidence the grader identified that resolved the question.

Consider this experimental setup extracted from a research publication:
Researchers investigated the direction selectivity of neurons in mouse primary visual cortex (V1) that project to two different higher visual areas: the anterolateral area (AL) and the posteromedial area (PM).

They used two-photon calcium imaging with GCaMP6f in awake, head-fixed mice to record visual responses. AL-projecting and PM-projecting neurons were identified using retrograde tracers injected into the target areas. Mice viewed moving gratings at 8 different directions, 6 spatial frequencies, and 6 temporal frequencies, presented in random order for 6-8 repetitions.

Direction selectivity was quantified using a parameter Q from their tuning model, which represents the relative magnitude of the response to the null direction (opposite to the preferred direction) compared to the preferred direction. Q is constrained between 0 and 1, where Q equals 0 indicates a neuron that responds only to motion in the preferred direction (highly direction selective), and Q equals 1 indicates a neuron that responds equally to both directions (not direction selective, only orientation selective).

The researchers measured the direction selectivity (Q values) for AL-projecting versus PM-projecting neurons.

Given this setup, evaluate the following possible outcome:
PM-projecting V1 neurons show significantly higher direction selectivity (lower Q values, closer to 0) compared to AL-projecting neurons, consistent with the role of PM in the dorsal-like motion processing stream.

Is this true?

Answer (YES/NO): NO